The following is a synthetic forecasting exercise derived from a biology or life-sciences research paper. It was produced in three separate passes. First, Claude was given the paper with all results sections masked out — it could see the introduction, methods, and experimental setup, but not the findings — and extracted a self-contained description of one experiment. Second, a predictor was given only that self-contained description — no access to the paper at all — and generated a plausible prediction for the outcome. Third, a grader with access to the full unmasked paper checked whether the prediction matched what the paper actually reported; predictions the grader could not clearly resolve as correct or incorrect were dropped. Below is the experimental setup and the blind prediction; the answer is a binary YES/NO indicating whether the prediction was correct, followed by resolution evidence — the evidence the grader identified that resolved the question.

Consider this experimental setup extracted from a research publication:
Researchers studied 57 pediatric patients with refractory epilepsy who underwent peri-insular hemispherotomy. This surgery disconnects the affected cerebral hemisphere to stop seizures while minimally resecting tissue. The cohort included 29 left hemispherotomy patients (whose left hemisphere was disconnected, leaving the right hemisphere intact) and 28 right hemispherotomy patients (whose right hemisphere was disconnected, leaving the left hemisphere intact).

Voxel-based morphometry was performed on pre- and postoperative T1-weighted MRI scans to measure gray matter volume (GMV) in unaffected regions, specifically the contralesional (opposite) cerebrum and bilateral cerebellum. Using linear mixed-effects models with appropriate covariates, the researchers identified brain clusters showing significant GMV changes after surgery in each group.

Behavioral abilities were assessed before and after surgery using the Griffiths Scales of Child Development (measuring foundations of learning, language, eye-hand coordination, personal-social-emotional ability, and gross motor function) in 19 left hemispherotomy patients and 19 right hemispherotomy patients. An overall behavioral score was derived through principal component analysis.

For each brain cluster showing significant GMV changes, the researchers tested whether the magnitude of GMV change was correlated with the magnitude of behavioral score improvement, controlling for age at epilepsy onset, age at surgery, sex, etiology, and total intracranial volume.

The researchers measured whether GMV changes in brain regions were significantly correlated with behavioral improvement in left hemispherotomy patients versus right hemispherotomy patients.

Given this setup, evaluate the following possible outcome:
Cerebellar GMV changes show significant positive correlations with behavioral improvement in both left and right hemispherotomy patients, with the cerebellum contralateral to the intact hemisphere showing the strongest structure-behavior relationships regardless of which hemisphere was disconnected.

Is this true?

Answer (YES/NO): NO